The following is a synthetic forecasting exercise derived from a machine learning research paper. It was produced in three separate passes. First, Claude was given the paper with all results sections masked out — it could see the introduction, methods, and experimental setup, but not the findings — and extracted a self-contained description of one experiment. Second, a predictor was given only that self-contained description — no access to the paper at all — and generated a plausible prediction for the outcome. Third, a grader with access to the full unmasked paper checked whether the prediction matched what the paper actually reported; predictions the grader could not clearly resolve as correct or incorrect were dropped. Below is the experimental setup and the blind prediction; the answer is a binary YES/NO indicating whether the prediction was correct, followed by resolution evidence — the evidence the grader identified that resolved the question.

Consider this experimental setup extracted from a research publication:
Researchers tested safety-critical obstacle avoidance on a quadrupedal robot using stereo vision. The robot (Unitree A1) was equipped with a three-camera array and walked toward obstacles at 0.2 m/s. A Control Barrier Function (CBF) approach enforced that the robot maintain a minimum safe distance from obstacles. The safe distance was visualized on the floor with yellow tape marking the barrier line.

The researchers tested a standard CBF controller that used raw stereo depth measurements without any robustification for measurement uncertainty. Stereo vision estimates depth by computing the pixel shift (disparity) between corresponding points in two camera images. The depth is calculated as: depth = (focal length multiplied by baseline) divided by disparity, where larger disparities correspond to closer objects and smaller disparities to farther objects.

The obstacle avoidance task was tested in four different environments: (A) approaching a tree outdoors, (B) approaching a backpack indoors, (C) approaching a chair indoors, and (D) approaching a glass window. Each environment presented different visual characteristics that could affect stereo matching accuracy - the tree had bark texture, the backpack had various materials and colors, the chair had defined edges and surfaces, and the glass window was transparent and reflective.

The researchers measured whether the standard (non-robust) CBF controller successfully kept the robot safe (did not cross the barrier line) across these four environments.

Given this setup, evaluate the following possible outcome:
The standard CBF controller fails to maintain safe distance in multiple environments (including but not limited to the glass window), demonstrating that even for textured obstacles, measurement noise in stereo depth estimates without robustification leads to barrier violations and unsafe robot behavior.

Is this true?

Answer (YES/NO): YES